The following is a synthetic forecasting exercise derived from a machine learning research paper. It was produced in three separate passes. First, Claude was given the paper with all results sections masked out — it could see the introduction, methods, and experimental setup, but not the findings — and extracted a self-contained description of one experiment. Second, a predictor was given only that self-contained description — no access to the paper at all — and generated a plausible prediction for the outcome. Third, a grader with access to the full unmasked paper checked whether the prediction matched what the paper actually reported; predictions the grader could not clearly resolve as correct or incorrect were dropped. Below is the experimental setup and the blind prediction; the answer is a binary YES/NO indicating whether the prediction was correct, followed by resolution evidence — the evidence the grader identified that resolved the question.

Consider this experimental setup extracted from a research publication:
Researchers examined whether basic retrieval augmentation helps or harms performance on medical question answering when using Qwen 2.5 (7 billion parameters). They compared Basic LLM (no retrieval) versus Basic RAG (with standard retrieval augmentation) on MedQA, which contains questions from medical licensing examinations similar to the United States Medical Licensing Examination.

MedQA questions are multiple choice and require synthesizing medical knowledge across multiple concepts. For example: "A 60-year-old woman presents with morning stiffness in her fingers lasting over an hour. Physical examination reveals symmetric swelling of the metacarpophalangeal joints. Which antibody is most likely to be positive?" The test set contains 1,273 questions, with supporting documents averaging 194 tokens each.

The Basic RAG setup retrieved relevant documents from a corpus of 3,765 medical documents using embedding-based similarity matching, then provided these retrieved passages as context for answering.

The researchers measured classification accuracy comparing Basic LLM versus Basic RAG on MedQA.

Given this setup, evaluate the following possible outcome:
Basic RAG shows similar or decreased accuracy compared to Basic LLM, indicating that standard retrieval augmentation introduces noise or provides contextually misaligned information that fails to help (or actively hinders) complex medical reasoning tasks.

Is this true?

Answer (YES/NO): YES